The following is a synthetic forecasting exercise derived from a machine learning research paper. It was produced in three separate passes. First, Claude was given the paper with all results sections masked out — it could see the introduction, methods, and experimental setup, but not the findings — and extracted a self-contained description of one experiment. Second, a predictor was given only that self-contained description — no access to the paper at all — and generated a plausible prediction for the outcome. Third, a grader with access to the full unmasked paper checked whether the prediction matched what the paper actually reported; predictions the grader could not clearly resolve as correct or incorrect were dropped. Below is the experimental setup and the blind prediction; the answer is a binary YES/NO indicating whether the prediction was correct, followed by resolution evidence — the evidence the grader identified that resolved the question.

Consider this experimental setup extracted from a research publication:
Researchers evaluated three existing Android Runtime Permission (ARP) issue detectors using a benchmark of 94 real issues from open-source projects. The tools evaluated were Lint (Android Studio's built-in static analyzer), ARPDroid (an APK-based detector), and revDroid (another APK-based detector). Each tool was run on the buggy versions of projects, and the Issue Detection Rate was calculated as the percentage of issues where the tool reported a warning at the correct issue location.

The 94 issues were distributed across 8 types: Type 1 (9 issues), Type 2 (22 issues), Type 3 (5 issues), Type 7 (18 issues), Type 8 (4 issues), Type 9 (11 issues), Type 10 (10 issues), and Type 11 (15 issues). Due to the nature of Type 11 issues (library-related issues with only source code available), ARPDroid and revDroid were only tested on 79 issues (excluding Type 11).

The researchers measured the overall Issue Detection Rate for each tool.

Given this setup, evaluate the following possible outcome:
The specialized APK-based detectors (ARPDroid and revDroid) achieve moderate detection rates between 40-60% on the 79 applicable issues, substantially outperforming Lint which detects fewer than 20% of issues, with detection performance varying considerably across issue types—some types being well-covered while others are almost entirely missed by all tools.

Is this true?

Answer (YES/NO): NO